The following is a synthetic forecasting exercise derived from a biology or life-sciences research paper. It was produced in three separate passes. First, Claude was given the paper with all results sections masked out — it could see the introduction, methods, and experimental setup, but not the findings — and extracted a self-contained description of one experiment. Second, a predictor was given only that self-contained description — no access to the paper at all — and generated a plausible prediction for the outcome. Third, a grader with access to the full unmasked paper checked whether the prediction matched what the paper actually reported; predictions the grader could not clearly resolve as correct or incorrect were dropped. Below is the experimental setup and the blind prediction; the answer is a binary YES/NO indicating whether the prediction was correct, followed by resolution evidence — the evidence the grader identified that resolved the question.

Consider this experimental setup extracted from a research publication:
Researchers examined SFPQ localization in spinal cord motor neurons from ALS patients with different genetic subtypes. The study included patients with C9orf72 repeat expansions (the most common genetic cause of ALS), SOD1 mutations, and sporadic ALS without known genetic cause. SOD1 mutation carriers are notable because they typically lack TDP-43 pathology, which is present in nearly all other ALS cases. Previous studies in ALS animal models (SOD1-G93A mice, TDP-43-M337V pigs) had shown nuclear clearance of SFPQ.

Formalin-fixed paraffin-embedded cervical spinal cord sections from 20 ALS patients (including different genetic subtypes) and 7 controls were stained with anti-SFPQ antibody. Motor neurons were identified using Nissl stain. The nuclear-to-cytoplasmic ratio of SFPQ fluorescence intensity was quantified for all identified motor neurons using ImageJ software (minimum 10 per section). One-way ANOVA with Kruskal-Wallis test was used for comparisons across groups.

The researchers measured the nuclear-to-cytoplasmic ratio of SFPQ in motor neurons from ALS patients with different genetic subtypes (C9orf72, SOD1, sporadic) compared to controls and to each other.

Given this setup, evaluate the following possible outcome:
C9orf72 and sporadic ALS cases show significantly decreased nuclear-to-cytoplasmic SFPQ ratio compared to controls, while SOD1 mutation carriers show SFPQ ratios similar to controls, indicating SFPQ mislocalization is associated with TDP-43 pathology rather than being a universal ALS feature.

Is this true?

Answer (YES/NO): NO